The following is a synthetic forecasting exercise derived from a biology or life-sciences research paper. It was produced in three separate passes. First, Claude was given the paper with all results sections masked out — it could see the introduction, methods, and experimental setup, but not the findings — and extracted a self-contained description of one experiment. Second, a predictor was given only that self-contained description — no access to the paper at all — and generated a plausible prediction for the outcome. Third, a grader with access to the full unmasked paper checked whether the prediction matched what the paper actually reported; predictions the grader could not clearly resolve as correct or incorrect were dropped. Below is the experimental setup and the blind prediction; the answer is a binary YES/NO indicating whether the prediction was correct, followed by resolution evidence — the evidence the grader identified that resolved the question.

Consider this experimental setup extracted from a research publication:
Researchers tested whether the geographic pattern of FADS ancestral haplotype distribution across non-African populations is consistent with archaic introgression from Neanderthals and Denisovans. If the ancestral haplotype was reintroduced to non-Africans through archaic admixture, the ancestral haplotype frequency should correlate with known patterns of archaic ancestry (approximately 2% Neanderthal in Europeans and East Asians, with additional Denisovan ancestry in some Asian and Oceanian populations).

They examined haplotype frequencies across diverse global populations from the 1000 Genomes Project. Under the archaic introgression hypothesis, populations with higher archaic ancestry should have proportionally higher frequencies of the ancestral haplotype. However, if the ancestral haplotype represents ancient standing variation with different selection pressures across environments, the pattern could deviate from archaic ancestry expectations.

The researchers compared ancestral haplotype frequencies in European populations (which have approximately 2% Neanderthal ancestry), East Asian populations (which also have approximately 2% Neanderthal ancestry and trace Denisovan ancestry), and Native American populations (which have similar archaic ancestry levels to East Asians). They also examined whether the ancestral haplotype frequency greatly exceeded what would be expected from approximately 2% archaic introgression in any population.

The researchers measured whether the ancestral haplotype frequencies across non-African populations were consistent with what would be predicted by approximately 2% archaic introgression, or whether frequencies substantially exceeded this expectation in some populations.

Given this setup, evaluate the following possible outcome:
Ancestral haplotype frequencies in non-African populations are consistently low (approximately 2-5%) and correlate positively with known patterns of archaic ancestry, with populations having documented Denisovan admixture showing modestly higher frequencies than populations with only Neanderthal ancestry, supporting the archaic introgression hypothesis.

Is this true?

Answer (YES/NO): NO